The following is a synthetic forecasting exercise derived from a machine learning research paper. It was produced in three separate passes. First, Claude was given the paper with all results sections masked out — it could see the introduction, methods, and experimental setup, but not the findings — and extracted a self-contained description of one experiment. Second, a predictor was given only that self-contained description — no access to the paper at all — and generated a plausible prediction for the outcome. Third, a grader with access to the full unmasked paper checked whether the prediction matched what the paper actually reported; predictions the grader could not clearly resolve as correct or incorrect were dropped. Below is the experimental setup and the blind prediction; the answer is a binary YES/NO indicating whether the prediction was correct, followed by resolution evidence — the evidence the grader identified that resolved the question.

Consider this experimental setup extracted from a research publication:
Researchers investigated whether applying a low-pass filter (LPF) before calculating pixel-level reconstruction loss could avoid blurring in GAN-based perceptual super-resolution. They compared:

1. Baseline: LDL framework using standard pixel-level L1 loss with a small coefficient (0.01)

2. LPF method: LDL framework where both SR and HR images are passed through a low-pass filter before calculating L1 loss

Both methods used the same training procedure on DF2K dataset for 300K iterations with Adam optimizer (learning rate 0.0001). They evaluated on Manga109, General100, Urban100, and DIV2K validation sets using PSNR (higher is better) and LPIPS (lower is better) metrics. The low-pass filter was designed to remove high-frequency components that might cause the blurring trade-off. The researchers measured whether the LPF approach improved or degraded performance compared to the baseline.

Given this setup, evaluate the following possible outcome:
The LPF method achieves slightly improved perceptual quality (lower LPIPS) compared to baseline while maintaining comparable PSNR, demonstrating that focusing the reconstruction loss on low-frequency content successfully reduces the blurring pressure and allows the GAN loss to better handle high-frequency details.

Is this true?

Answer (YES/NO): NO